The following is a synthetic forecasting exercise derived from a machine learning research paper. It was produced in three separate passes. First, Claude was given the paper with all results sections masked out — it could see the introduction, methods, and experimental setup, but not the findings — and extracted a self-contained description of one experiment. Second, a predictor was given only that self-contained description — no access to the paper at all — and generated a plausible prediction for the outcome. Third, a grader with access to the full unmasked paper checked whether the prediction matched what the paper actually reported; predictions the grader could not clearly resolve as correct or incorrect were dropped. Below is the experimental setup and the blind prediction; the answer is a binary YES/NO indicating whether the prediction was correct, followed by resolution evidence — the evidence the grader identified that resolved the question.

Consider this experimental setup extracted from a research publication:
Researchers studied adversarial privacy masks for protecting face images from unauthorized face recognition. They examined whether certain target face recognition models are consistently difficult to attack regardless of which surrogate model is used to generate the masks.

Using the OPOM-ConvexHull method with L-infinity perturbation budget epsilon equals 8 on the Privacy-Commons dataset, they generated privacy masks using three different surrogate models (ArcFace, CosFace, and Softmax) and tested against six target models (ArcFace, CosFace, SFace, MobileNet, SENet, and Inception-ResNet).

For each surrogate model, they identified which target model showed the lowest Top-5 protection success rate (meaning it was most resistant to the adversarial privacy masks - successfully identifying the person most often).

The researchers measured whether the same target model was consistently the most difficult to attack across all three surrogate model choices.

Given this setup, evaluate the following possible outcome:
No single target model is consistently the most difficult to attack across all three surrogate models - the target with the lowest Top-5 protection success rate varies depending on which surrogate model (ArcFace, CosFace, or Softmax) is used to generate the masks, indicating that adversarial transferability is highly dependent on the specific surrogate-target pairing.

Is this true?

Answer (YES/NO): NO